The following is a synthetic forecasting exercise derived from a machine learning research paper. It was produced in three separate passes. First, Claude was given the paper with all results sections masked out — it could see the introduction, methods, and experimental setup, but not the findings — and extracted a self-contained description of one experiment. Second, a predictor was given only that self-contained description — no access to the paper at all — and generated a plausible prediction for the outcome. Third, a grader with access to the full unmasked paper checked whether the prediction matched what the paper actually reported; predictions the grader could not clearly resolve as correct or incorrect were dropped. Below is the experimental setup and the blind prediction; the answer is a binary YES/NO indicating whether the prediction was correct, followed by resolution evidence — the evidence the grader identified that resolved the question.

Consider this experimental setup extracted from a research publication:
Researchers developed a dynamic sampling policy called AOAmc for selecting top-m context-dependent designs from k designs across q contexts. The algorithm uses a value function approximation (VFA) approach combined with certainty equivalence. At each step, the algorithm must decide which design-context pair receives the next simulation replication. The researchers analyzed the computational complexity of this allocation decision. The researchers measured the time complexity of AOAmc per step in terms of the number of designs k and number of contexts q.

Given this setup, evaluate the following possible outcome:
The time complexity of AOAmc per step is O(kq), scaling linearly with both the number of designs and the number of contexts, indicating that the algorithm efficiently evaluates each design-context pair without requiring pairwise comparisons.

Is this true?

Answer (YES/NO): YES